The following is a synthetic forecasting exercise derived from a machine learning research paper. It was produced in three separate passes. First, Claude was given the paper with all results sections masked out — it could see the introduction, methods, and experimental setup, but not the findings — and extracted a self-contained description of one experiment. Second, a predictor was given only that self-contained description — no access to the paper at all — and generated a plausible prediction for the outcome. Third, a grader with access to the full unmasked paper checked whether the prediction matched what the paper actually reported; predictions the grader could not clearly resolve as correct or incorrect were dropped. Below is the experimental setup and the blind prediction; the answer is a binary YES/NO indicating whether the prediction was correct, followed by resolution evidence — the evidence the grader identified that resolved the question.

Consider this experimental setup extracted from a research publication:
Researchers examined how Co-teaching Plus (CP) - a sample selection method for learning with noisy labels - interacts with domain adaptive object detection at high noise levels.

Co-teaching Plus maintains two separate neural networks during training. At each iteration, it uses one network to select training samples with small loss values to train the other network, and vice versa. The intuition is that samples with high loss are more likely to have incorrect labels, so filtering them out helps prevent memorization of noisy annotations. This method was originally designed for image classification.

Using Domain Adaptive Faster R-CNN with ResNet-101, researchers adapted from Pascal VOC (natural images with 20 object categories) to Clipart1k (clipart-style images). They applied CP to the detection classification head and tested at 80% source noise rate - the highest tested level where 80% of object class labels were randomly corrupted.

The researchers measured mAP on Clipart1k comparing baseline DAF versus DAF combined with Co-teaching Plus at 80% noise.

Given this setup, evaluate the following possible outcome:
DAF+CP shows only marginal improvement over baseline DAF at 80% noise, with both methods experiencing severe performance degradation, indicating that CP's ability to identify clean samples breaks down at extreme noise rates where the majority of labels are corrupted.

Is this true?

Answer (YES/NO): YES